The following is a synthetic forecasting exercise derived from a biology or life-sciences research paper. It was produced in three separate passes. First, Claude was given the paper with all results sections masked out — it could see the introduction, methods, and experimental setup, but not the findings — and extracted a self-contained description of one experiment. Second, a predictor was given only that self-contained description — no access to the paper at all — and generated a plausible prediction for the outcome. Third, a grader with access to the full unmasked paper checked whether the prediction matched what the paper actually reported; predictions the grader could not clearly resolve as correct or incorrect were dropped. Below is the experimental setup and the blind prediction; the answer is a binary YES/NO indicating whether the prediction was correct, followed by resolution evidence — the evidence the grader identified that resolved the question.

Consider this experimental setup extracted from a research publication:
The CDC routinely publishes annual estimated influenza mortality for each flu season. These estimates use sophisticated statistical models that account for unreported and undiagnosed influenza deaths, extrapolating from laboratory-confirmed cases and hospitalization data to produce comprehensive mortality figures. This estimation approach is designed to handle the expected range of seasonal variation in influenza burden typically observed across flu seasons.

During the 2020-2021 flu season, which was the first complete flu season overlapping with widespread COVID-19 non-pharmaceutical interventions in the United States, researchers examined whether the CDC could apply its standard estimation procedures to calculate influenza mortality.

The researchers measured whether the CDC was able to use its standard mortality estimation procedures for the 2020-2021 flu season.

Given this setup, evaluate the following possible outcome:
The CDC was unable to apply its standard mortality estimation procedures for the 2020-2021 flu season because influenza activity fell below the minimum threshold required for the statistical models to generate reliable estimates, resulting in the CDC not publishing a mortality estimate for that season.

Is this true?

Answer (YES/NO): YES